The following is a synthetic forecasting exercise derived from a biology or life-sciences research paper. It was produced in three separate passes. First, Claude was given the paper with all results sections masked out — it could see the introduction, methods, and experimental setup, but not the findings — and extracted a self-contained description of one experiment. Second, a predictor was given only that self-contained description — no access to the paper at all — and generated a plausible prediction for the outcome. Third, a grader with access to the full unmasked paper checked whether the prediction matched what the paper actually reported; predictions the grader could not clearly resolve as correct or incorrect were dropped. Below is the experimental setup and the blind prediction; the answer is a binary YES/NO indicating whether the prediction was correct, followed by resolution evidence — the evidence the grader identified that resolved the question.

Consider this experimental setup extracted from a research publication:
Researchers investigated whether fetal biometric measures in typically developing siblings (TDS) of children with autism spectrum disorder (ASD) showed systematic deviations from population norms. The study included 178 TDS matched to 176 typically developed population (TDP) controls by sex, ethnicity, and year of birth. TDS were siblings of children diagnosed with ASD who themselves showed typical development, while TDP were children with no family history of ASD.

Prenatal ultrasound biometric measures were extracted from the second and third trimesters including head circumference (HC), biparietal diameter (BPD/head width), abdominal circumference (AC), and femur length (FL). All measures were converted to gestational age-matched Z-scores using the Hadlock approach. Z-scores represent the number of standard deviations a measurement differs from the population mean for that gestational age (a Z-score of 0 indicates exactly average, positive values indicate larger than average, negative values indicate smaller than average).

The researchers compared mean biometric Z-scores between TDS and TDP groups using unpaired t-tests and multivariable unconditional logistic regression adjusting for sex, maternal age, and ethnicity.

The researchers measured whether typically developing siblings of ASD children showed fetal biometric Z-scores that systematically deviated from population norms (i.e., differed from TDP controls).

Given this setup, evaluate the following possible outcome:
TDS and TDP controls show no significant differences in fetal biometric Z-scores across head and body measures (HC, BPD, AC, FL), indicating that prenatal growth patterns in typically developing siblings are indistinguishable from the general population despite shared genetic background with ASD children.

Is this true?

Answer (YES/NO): NO